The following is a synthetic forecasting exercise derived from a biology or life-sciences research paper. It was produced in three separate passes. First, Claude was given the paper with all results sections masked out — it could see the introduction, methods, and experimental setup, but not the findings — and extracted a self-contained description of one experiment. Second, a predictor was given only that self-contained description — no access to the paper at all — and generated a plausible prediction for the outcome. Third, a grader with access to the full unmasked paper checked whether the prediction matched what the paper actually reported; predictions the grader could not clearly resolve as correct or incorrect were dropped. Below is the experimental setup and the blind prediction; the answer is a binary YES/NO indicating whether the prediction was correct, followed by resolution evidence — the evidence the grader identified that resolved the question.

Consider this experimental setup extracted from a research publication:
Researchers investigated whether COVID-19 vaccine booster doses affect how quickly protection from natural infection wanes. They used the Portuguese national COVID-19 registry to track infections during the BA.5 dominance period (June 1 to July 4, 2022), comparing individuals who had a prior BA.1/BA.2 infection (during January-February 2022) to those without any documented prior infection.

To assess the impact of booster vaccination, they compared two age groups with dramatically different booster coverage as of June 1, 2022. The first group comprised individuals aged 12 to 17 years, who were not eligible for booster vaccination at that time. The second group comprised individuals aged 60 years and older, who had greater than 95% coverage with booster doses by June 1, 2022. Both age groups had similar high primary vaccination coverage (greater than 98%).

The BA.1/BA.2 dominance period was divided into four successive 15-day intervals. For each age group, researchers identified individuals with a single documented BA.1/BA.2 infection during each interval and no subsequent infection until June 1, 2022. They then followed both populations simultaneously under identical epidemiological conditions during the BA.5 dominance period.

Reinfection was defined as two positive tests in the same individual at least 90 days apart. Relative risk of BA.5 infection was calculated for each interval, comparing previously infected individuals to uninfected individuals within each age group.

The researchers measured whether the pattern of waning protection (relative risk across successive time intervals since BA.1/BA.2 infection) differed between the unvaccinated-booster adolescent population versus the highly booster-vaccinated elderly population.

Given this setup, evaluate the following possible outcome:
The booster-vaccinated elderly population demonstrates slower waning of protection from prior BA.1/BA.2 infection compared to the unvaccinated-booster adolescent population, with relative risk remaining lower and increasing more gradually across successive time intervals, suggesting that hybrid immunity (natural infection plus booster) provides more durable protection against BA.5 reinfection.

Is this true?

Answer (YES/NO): NO